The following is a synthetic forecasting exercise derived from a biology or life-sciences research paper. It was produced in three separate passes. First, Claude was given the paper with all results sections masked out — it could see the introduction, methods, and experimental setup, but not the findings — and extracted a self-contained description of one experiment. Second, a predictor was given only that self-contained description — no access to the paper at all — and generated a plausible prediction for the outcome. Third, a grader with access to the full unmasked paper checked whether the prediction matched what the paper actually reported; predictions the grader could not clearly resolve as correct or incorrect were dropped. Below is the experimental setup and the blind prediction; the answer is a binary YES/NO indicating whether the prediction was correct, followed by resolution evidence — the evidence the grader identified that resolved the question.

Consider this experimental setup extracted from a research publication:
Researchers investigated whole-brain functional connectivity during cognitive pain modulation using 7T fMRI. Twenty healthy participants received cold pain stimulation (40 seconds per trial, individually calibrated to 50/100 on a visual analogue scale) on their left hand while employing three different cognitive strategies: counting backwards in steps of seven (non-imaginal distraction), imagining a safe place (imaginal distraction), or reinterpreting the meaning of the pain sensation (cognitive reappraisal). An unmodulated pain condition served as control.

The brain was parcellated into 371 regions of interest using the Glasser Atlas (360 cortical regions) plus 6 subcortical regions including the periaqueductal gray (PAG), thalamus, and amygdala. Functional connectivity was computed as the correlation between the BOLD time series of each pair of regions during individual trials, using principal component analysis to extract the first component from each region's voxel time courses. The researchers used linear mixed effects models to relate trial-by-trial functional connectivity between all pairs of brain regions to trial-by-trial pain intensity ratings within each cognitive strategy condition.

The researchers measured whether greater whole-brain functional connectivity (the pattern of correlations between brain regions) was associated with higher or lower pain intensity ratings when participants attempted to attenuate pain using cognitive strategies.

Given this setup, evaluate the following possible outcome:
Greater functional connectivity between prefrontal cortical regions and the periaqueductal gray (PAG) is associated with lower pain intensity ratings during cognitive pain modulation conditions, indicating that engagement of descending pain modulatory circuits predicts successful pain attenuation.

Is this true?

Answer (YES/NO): NO